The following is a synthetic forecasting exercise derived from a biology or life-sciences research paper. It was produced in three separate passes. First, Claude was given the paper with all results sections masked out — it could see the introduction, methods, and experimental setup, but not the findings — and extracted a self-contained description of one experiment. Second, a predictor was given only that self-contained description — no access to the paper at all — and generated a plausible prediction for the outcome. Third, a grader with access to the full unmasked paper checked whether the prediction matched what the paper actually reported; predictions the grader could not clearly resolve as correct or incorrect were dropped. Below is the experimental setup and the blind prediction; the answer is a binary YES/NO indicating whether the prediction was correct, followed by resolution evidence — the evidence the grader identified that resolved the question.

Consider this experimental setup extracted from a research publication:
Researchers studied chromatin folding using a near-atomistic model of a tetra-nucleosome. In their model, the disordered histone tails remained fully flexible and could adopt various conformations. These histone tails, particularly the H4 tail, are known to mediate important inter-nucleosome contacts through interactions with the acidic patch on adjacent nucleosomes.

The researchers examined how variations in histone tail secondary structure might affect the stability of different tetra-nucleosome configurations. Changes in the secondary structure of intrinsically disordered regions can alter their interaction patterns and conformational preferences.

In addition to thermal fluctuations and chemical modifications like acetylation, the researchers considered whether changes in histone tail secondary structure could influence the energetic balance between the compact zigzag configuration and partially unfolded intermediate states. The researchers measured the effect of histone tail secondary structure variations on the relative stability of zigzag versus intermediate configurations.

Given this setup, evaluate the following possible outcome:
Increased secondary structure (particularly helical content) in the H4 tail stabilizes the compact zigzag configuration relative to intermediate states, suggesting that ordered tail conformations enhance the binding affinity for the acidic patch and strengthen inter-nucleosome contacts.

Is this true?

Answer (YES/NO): NO